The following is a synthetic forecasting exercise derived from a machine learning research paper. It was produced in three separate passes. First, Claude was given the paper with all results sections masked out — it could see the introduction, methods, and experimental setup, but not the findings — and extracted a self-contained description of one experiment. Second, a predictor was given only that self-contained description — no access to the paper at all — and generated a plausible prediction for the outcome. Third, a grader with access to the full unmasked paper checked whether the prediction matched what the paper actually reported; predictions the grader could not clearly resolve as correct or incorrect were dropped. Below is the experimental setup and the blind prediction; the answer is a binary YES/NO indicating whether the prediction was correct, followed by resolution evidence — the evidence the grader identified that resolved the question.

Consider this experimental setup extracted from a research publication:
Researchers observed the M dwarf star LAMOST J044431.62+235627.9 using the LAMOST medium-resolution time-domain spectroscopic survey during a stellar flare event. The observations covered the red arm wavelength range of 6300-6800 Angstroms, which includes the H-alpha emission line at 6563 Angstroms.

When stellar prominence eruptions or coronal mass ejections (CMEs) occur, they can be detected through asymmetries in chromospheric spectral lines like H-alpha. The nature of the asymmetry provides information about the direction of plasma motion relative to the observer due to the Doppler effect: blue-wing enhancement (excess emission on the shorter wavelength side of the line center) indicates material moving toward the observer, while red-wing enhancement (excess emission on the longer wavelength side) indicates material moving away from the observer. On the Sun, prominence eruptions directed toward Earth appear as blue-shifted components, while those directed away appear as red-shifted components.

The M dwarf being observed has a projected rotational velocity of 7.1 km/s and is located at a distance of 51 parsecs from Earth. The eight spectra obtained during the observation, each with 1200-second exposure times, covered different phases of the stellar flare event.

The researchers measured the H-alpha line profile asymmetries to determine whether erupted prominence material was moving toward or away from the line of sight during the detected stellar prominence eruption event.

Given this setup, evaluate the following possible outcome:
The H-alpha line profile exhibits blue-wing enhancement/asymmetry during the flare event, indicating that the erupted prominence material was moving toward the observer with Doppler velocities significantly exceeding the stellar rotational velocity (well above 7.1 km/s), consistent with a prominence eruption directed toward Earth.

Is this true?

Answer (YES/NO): YES